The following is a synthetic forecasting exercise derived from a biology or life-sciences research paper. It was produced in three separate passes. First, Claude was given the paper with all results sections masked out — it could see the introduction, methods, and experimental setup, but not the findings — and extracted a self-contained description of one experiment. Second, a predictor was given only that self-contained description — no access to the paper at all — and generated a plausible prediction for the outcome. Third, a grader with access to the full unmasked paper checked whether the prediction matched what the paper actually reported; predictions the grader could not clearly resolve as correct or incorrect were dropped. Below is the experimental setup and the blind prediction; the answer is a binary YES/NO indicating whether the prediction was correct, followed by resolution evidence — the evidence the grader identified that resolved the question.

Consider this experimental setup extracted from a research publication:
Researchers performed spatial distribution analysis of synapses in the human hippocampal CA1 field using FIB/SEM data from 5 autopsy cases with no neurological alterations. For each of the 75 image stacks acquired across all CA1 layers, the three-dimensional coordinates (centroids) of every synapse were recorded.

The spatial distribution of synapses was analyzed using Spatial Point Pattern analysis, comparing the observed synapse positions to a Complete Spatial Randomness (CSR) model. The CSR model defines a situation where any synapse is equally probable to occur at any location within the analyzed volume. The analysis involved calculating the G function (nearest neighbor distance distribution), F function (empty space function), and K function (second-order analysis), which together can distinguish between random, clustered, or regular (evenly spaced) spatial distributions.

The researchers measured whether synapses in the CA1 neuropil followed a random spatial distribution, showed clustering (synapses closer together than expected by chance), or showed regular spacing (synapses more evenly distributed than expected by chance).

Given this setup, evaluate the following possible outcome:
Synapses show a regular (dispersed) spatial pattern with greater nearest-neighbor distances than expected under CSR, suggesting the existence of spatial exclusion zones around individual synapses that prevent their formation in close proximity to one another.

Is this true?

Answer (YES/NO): NO